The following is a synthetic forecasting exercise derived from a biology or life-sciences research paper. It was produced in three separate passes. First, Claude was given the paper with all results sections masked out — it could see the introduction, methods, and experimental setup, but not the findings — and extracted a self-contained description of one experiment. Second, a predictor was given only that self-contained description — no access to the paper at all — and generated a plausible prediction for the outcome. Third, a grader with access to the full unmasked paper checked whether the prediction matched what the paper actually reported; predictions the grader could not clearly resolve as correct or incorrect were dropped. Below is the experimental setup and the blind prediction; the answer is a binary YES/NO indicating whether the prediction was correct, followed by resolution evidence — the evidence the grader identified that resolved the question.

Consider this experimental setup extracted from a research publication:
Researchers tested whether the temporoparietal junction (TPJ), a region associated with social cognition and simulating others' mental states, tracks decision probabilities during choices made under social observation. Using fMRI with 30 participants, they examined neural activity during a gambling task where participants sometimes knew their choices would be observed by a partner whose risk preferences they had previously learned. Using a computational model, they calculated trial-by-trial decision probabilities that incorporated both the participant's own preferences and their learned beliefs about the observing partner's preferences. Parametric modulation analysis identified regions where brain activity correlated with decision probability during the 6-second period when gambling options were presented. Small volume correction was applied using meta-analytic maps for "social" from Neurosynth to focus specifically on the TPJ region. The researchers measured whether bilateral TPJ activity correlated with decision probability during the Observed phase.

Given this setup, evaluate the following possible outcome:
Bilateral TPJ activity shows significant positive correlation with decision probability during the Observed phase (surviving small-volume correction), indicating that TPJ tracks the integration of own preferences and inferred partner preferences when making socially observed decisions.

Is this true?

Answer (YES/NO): NO